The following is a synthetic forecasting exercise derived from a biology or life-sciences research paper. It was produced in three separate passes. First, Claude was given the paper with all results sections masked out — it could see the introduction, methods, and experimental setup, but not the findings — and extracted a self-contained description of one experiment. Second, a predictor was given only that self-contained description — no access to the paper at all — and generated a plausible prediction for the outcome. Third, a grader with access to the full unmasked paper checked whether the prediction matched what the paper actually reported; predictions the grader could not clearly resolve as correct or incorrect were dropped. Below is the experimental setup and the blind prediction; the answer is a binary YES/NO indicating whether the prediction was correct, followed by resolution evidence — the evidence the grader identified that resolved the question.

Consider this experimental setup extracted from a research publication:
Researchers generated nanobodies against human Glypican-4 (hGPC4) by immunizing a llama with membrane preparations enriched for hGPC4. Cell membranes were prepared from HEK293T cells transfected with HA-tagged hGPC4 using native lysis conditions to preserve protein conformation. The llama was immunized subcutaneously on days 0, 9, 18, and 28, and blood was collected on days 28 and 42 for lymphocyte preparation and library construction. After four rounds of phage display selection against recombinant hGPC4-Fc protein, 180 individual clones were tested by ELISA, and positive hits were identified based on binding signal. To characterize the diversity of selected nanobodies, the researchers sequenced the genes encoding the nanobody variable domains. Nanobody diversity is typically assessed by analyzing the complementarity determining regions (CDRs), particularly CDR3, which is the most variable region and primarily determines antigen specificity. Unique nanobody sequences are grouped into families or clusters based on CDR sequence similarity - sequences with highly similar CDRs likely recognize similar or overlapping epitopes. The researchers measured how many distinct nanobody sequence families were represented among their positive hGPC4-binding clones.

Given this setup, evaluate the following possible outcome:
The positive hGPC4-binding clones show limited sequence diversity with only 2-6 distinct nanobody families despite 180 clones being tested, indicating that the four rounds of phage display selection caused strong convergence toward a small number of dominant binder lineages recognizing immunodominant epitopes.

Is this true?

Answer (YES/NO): YES